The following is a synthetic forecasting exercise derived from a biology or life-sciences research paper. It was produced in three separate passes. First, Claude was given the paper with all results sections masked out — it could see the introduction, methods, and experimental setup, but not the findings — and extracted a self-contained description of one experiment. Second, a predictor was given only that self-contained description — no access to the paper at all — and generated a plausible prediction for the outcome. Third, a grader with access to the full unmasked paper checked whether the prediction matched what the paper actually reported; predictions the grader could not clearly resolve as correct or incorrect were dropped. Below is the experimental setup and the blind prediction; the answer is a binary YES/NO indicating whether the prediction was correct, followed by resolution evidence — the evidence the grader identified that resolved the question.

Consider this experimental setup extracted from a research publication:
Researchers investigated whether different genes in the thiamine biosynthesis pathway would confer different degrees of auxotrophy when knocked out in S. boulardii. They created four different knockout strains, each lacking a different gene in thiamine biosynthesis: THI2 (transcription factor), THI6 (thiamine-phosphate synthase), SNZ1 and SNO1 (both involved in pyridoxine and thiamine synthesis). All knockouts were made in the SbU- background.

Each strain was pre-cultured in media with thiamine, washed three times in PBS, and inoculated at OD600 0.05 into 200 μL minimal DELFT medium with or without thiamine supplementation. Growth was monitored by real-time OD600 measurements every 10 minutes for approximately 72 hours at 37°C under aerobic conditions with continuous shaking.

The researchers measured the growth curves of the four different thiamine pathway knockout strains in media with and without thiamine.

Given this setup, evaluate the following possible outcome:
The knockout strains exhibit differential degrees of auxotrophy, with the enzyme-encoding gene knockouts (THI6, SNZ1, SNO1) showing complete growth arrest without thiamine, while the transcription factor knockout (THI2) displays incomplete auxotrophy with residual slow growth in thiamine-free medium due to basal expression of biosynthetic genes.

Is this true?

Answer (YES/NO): NO